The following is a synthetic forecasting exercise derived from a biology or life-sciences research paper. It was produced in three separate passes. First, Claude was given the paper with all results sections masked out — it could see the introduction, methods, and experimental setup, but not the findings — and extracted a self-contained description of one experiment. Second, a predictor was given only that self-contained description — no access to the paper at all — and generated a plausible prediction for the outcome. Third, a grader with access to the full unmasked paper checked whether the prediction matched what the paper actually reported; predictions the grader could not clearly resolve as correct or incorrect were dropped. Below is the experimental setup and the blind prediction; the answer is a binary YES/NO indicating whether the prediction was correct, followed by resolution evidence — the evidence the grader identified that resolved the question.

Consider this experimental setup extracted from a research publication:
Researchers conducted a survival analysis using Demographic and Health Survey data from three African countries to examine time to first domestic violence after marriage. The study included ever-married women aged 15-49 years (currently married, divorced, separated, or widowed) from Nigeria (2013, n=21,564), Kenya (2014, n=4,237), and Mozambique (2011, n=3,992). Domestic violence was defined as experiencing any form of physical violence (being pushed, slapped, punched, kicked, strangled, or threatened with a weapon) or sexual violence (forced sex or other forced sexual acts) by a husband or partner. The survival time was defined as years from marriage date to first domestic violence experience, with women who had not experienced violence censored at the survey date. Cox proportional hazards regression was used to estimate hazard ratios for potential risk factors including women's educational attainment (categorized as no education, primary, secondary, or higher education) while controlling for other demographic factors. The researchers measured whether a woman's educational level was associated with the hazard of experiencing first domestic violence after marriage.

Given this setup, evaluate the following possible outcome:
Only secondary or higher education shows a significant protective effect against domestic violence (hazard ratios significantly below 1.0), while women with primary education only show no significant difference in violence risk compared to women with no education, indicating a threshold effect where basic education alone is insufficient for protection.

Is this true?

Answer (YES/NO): NO